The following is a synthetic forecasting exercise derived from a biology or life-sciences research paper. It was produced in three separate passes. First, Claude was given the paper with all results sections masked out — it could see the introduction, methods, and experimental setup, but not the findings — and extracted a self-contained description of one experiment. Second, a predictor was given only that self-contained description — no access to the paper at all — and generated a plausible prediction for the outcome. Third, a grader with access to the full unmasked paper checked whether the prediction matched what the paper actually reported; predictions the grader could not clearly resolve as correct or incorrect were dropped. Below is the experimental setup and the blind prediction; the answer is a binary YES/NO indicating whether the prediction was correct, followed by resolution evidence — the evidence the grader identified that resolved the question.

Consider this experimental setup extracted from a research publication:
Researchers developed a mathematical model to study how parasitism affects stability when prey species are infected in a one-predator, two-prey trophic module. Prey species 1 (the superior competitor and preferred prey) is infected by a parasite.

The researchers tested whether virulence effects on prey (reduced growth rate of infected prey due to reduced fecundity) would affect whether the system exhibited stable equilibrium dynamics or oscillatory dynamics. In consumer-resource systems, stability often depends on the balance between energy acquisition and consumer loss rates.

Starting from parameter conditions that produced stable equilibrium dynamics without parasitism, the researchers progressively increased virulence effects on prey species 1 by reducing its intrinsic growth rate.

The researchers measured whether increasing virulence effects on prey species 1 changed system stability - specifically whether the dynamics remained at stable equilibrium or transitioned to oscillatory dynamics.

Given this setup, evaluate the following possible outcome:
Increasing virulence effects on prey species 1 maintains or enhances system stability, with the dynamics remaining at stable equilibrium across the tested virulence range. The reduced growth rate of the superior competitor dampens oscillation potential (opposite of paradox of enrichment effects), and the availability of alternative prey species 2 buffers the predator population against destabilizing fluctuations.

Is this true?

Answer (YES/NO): NO